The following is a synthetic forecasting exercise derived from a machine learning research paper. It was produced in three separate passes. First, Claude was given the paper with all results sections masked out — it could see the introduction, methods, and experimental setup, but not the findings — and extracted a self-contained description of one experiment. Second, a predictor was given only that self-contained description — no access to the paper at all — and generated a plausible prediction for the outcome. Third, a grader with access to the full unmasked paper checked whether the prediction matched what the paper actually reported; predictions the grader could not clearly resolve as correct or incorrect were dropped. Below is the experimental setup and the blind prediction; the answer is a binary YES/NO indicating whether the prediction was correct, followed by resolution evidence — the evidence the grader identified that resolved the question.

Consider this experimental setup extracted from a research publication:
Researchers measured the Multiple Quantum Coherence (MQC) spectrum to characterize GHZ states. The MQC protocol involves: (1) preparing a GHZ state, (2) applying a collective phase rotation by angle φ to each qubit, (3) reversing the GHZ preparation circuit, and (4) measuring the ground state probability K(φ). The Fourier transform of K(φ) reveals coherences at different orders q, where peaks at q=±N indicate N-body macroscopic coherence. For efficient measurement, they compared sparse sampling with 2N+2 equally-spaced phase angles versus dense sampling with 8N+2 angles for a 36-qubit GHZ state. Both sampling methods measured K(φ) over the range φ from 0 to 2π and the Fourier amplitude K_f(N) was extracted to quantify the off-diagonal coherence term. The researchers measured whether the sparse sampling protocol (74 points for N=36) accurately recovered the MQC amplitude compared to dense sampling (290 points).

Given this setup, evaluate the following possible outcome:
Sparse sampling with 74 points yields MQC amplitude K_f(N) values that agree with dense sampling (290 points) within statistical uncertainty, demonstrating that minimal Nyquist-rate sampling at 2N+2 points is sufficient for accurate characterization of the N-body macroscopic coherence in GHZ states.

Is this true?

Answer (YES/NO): YES